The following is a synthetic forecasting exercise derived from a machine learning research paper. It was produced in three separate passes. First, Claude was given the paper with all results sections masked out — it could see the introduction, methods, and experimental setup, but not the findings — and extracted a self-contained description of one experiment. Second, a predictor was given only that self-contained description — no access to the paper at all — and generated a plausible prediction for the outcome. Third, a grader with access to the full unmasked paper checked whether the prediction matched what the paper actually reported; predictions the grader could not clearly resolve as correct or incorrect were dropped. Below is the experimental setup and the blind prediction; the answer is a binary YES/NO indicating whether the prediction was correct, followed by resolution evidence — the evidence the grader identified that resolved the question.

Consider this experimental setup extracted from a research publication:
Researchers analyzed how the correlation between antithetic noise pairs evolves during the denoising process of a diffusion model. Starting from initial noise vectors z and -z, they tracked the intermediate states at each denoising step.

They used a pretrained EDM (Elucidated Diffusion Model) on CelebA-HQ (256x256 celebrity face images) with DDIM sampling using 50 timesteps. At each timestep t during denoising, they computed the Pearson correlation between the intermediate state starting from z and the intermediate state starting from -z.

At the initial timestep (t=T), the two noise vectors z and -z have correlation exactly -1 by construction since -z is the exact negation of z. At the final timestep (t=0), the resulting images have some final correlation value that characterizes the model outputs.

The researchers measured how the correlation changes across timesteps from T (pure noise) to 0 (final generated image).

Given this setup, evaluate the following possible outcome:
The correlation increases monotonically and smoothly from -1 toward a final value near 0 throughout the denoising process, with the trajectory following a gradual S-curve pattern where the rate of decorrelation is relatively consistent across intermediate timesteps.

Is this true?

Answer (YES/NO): NO